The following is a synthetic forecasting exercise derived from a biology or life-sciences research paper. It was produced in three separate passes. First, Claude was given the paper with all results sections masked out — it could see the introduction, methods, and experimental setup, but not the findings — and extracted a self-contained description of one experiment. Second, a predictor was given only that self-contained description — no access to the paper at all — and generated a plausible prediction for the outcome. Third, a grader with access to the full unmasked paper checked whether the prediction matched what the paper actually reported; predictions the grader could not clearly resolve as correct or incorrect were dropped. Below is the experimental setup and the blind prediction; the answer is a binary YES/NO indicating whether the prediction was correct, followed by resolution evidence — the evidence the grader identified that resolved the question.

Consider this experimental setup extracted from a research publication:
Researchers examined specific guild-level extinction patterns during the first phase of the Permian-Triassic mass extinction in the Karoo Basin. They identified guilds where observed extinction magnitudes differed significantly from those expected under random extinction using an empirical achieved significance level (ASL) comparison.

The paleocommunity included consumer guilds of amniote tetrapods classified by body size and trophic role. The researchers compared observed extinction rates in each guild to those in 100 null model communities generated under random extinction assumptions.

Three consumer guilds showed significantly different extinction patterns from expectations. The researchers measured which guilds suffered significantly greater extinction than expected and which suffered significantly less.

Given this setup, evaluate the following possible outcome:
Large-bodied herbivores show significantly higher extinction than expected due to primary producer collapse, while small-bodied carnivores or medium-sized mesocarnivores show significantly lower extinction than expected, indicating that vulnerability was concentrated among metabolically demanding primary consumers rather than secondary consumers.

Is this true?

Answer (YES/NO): NO